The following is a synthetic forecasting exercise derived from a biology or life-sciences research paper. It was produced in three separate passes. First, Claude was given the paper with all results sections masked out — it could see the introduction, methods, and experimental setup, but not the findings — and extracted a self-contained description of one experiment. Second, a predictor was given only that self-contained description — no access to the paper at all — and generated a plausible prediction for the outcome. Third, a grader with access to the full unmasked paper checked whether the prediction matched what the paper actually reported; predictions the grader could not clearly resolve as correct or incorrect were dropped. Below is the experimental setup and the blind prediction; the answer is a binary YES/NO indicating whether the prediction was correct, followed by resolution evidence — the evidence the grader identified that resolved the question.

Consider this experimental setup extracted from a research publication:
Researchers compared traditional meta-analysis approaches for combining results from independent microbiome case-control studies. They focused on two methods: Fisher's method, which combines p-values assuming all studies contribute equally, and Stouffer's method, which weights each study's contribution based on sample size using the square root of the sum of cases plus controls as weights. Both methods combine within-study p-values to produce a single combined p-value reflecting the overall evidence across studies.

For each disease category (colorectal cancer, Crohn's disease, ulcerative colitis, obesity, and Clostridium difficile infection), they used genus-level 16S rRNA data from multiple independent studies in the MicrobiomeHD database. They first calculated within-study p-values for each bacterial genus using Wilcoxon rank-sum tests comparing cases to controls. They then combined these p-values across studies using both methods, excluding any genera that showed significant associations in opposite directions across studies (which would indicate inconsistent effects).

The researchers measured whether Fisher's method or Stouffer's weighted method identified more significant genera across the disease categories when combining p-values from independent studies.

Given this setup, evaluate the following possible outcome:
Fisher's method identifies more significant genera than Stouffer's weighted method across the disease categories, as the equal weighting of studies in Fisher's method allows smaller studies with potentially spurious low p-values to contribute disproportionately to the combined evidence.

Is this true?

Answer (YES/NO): NO